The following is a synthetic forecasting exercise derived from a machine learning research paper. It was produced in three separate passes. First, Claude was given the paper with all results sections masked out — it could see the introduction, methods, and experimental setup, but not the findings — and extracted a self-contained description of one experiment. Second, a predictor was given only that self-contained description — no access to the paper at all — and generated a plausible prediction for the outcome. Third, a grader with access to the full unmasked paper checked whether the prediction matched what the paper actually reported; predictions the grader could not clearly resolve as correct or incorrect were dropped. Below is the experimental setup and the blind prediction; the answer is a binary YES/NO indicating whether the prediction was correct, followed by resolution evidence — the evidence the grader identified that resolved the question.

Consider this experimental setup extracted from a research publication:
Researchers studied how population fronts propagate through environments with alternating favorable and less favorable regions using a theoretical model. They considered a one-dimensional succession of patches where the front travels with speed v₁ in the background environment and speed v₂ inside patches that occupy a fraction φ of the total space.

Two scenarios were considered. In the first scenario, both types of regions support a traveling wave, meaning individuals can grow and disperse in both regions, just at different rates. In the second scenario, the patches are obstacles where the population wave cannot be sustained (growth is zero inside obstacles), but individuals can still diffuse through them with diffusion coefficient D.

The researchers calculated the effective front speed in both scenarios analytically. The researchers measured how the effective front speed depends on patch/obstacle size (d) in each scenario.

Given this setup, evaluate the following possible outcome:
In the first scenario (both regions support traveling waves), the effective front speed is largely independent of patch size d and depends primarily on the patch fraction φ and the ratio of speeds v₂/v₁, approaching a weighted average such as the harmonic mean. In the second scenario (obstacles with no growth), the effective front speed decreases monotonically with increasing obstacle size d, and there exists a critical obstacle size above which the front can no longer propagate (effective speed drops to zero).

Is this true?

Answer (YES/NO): NO